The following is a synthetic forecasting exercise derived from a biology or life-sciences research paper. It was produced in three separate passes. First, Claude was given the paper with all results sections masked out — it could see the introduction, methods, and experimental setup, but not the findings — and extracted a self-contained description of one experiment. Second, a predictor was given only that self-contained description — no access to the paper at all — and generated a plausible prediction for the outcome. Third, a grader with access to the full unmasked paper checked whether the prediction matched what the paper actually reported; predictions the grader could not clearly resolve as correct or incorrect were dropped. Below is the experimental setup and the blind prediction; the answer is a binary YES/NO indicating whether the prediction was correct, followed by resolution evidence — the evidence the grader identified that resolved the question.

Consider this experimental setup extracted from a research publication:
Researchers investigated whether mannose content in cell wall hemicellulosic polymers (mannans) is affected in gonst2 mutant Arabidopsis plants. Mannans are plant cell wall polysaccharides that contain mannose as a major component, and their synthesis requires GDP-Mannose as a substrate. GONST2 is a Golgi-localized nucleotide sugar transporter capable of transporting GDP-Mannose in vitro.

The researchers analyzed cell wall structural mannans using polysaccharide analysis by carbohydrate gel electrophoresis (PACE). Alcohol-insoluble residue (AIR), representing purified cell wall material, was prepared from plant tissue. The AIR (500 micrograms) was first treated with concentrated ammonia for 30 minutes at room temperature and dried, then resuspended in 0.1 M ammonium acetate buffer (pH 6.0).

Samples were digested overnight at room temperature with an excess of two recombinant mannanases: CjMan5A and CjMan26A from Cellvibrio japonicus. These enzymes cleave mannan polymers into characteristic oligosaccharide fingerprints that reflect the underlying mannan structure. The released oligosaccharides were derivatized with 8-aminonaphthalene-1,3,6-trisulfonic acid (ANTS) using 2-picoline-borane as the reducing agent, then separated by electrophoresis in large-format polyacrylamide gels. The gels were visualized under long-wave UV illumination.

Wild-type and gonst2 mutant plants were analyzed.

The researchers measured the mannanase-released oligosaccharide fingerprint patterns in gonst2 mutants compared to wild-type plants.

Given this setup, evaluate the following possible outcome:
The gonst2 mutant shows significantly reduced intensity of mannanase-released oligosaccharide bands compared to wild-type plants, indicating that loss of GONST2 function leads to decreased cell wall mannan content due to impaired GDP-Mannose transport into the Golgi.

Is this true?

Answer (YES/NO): NO